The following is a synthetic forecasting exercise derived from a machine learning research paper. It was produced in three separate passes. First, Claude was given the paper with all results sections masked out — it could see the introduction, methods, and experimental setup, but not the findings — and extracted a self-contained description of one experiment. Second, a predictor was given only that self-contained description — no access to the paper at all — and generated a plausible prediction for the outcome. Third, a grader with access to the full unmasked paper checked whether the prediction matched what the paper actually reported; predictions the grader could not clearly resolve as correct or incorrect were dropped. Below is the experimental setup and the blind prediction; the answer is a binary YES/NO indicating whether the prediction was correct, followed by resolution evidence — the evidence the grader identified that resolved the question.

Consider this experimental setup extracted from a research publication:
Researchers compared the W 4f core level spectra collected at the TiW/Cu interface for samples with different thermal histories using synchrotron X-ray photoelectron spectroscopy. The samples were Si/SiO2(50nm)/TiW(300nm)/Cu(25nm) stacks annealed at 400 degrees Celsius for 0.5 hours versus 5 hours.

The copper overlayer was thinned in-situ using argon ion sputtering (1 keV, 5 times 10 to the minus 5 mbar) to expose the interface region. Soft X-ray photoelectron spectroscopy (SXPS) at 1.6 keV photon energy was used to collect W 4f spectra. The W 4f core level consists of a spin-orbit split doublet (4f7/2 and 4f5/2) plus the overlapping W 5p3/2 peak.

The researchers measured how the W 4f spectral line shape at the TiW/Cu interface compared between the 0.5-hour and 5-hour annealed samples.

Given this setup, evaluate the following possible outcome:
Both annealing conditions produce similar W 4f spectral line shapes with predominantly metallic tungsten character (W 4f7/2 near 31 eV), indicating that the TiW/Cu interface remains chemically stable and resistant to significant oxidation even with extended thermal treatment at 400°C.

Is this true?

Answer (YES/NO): NO